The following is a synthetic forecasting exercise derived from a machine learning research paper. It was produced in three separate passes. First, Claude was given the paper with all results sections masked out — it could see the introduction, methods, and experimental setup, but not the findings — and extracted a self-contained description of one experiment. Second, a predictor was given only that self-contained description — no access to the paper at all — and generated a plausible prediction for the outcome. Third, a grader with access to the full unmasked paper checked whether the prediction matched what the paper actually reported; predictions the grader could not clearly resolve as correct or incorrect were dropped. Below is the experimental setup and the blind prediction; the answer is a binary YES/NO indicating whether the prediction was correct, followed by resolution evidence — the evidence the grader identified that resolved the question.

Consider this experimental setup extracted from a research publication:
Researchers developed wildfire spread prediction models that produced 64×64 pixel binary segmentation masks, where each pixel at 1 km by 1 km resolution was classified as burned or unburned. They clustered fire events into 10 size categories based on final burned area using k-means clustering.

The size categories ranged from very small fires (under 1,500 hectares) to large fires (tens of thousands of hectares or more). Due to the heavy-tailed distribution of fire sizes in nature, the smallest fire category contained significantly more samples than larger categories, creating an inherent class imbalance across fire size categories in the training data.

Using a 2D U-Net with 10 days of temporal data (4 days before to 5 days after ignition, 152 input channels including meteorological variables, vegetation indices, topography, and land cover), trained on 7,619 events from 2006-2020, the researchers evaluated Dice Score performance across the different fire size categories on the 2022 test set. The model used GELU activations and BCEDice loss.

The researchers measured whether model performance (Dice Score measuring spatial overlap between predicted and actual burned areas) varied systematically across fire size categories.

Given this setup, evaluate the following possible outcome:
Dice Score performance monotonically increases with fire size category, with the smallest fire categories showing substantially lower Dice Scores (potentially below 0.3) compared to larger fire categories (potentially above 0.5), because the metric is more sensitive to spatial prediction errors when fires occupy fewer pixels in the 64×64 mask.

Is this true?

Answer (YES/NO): NO